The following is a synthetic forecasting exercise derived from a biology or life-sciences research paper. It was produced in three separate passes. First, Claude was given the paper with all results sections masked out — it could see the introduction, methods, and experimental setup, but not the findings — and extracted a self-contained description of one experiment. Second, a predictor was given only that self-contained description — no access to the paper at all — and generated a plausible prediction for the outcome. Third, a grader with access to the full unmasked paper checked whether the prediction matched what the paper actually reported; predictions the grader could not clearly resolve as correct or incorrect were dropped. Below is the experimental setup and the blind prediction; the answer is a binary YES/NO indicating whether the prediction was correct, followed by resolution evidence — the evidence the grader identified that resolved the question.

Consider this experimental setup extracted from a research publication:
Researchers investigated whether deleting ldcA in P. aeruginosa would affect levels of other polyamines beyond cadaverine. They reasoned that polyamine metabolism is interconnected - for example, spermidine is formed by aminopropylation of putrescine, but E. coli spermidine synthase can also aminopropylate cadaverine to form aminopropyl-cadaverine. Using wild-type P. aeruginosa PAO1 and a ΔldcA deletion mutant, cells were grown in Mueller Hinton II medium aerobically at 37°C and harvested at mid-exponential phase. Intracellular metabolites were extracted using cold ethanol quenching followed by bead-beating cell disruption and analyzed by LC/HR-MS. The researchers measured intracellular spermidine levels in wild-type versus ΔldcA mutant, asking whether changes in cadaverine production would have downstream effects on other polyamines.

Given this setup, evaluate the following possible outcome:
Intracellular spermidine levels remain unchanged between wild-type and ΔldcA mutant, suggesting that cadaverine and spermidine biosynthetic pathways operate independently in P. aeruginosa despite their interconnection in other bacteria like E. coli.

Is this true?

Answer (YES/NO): NO